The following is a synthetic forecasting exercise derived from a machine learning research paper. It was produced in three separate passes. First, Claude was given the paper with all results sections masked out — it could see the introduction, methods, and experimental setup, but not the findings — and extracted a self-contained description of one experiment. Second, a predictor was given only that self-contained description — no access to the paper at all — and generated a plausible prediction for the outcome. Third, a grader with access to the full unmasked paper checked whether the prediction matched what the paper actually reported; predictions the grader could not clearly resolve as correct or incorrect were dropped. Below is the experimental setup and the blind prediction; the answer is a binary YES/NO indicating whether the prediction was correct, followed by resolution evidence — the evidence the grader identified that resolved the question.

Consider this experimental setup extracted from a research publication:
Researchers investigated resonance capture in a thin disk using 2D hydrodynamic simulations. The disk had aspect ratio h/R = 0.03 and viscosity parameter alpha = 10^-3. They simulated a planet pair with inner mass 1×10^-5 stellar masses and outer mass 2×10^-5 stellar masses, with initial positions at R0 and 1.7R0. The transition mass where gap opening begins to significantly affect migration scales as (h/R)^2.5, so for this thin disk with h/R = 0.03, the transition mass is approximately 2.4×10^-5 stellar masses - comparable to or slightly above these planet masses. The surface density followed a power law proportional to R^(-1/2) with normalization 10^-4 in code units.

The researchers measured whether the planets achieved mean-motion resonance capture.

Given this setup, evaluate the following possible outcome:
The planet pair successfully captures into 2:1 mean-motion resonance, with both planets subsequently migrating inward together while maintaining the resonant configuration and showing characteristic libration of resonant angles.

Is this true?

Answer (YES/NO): NO